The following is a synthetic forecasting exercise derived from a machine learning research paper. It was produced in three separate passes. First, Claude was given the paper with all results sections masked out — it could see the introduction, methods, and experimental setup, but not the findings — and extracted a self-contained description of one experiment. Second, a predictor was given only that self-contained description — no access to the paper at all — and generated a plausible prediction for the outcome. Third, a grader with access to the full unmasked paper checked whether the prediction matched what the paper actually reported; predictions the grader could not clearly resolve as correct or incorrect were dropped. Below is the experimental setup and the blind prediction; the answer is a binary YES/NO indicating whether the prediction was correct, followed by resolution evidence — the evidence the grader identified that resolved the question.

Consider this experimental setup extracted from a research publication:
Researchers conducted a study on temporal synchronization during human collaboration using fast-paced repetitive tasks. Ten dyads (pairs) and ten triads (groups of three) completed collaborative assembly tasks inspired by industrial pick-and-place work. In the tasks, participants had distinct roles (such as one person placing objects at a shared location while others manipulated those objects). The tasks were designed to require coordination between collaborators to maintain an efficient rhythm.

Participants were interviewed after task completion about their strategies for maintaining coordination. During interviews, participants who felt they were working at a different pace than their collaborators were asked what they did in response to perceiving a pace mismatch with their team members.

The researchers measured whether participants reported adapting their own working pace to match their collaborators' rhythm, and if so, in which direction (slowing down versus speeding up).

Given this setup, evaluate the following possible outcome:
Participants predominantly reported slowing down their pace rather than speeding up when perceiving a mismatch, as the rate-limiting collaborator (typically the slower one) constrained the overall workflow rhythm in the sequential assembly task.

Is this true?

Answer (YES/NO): NO